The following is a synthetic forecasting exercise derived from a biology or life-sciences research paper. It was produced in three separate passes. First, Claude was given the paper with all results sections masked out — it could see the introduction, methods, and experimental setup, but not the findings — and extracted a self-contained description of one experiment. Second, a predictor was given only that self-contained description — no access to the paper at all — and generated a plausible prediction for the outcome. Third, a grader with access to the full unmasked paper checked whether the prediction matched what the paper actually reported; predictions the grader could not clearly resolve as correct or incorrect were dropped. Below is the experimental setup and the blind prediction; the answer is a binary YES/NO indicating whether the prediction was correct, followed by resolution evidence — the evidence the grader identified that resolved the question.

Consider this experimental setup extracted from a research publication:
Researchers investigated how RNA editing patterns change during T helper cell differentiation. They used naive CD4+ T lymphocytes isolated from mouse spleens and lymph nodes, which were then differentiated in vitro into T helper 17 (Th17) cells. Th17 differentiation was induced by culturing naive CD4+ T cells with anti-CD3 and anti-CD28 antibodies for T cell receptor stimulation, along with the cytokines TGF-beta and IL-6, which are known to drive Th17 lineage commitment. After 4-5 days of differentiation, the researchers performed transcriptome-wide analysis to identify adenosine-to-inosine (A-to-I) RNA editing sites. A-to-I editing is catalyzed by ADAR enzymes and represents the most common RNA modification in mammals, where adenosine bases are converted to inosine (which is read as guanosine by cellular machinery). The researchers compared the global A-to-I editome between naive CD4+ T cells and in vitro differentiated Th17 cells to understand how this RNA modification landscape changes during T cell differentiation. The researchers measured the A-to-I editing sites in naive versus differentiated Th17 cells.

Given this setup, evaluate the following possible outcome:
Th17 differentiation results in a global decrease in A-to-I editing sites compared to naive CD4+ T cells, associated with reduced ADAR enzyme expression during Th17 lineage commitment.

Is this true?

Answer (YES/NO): NO